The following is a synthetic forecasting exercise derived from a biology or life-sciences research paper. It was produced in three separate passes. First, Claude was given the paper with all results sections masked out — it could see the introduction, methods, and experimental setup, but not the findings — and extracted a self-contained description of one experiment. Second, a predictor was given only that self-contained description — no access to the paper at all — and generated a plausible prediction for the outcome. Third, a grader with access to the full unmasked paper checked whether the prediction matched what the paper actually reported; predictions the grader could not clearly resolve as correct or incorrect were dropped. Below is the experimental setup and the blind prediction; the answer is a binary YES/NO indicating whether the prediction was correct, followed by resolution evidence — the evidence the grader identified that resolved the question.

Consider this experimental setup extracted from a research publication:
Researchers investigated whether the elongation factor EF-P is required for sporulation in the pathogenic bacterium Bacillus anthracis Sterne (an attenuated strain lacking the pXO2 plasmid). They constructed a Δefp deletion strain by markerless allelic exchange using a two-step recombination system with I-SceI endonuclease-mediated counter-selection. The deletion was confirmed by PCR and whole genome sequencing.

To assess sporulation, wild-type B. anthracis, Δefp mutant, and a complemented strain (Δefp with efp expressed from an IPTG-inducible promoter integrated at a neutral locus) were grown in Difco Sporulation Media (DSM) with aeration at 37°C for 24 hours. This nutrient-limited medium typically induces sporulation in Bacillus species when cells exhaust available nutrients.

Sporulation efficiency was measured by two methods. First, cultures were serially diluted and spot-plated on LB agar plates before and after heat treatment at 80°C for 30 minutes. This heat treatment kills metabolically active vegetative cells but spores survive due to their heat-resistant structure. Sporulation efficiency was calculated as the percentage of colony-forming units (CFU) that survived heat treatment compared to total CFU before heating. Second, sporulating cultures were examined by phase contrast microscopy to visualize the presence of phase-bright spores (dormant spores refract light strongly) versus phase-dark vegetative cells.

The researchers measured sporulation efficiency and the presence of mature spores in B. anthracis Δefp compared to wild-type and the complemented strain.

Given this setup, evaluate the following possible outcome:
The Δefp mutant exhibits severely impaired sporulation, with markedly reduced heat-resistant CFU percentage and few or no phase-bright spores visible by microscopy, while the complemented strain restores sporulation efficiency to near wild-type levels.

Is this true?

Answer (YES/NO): YES